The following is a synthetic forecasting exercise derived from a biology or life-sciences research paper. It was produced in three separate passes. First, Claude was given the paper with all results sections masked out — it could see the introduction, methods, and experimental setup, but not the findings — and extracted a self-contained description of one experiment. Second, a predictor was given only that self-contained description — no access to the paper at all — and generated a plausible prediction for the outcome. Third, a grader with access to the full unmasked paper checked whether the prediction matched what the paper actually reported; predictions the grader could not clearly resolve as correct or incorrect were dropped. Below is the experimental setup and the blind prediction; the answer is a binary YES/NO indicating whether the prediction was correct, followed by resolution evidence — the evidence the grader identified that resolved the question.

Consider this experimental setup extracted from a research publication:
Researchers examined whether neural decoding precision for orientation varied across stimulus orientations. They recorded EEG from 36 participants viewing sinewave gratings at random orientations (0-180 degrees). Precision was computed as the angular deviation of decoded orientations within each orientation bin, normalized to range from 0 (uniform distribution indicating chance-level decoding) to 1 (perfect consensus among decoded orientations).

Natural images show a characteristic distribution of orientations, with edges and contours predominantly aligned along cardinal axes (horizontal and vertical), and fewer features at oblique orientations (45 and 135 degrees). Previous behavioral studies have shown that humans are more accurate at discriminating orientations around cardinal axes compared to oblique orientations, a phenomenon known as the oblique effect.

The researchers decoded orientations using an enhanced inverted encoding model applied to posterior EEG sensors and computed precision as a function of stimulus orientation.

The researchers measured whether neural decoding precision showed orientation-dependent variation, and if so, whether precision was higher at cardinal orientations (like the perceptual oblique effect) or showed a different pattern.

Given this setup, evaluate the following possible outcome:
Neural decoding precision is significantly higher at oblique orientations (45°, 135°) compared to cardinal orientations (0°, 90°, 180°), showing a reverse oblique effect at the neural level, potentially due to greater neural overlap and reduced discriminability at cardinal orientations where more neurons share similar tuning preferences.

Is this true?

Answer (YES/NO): NO